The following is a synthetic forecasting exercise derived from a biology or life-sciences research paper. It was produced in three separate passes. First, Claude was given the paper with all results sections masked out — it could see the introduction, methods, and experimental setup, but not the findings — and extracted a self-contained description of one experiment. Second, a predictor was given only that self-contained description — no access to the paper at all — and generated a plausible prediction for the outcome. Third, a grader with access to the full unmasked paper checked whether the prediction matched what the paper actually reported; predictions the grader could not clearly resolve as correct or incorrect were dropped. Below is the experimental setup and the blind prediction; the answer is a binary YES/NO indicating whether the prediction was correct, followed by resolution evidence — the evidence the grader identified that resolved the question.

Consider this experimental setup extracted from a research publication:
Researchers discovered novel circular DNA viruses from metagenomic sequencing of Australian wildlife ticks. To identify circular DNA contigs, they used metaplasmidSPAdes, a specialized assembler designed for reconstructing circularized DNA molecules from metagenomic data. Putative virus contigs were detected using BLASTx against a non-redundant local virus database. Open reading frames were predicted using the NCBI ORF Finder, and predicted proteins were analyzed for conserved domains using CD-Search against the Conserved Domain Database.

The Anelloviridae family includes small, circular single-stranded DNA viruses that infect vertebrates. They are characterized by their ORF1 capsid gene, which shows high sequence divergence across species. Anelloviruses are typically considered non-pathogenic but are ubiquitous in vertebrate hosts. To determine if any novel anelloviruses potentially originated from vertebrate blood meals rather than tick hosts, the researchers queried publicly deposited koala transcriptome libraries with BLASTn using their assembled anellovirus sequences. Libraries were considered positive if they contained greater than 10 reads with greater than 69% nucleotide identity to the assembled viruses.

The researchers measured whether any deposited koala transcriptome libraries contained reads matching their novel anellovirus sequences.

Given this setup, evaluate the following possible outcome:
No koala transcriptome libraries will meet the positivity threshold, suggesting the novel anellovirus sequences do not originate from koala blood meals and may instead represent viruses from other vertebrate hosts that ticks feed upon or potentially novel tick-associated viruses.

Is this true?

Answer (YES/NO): NO